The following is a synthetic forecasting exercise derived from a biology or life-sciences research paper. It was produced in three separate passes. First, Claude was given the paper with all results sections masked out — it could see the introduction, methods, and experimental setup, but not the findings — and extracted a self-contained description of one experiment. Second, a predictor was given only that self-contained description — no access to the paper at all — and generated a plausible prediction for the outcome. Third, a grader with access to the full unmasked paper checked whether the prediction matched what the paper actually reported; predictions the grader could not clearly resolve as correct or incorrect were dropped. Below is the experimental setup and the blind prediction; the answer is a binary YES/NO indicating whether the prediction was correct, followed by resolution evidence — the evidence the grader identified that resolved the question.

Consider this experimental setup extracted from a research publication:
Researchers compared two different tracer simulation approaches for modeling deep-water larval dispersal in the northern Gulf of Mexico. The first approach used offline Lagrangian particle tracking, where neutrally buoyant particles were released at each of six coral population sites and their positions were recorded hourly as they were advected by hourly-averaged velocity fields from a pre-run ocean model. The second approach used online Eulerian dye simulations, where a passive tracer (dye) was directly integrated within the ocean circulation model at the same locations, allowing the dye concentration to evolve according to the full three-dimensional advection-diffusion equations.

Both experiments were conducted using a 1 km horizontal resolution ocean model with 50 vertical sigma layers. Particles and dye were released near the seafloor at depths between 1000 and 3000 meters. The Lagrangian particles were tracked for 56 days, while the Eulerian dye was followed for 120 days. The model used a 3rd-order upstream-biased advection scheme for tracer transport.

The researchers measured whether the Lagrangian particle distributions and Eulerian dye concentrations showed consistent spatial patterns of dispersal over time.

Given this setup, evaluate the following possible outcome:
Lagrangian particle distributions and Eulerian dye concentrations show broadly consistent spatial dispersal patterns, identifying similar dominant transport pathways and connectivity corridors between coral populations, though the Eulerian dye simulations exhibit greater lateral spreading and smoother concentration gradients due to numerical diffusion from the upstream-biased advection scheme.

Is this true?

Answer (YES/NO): NO